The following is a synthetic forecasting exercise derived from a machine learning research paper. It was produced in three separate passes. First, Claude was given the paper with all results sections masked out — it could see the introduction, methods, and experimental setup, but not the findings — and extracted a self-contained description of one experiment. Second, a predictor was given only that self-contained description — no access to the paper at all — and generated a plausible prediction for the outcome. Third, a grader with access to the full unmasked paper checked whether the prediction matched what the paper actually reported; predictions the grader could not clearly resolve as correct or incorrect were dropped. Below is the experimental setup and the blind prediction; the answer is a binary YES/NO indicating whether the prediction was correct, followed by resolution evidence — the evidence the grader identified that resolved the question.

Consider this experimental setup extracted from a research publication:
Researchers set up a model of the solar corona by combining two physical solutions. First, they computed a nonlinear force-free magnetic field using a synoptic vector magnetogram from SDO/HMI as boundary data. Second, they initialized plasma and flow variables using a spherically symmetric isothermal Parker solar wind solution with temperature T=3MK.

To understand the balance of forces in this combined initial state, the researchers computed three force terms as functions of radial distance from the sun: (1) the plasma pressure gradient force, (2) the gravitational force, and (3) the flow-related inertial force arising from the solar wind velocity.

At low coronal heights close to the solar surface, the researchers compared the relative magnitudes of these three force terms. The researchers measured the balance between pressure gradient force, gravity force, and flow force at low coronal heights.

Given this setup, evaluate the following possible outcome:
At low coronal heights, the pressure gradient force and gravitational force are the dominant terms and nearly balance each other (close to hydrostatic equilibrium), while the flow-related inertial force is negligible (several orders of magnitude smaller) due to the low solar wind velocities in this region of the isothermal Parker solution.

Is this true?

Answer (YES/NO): YES